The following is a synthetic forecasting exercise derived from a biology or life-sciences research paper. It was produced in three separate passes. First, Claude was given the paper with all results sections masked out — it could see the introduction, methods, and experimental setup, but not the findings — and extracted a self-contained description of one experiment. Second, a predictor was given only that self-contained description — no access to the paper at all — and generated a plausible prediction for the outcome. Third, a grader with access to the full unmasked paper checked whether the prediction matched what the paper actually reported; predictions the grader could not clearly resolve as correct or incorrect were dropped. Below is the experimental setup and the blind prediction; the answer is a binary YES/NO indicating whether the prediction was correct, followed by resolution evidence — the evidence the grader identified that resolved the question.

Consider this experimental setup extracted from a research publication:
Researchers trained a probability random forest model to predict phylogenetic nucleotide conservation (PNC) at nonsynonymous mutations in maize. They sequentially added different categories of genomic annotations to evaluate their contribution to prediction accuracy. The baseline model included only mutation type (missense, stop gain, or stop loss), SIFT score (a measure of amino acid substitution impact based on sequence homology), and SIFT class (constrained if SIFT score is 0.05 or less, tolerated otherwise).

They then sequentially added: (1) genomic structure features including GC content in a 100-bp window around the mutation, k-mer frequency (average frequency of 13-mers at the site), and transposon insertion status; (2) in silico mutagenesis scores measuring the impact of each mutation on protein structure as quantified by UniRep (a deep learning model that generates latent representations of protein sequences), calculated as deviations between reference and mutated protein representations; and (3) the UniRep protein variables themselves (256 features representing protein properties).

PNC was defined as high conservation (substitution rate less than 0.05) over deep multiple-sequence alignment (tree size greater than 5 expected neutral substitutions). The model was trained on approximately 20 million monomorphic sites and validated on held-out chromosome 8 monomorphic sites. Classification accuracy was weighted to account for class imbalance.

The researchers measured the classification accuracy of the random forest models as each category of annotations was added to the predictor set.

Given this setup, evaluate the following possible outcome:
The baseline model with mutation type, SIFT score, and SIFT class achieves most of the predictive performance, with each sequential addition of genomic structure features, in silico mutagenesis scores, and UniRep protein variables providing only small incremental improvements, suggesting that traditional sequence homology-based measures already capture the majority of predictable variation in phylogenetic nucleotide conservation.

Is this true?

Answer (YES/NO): NO